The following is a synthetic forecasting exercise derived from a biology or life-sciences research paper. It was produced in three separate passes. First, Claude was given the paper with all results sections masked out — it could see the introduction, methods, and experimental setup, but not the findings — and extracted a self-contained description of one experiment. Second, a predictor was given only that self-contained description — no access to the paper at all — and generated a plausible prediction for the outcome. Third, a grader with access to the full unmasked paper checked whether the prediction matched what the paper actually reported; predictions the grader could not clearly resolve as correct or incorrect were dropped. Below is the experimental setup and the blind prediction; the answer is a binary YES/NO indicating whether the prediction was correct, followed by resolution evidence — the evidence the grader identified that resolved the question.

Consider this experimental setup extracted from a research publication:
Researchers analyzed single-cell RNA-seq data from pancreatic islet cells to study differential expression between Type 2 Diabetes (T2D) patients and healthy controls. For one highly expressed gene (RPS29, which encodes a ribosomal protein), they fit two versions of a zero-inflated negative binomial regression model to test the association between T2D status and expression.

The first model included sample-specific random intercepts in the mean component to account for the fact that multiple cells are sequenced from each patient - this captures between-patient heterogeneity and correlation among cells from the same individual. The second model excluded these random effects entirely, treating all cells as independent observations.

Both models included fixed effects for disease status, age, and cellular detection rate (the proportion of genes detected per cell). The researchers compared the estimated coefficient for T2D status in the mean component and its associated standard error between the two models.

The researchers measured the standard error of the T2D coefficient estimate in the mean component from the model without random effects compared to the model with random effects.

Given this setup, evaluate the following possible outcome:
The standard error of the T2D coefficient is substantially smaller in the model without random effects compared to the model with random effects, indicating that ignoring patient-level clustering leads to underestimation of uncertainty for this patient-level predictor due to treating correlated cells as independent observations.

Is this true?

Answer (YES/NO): YES